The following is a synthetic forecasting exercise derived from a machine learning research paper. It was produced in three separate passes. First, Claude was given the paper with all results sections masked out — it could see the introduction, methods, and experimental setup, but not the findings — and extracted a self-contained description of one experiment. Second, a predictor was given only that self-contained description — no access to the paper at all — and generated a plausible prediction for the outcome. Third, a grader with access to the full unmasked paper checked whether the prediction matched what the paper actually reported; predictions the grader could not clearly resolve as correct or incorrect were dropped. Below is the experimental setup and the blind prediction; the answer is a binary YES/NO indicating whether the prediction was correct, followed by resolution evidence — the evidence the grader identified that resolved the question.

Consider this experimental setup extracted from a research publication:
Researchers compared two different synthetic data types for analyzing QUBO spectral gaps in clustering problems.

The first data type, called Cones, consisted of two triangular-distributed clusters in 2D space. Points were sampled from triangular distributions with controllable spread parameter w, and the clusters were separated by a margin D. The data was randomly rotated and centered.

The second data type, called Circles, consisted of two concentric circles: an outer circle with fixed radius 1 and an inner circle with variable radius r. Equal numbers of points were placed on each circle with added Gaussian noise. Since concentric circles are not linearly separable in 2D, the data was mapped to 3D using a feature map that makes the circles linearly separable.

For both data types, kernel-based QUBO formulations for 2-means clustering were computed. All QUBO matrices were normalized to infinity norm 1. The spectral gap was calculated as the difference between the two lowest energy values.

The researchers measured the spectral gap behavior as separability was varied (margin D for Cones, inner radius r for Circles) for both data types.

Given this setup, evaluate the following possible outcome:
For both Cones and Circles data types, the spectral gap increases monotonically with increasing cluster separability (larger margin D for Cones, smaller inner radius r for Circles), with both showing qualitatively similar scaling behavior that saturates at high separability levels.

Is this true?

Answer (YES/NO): NO